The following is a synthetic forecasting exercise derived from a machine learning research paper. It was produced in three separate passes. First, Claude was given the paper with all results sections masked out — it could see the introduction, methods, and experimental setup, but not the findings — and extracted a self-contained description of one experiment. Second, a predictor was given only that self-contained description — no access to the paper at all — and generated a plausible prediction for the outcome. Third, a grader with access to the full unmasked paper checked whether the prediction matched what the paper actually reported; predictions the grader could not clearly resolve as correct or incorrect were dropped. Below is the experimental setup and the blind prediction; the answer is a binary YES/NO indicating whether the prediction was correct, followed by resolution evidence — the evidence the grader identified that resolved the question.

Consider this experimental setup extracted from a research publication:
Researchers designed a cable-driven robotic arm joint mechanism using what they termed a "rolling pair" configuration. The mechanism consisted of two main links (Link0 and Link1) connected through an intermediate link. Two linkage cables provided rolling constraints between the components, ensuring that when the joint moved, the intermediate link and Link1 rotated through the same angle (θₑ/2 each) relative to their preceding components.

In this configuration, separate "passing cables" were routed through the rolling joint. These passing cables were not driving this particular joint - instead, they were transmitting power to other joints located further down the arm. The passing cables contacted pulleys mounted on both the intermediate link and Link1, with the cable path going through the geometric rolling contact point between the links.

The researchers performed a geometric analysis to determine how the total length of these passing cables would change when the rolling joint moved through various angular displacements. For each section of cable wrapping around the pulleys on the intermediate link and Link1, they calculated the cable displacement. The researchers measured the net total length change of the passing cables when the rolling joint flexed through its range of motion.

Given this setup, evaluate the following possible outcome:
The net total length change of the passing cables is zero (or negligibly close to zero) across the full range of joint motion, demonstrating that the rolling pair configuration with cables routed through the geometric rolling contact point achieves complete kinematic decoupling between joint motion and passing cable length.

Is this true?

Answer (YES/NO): YES